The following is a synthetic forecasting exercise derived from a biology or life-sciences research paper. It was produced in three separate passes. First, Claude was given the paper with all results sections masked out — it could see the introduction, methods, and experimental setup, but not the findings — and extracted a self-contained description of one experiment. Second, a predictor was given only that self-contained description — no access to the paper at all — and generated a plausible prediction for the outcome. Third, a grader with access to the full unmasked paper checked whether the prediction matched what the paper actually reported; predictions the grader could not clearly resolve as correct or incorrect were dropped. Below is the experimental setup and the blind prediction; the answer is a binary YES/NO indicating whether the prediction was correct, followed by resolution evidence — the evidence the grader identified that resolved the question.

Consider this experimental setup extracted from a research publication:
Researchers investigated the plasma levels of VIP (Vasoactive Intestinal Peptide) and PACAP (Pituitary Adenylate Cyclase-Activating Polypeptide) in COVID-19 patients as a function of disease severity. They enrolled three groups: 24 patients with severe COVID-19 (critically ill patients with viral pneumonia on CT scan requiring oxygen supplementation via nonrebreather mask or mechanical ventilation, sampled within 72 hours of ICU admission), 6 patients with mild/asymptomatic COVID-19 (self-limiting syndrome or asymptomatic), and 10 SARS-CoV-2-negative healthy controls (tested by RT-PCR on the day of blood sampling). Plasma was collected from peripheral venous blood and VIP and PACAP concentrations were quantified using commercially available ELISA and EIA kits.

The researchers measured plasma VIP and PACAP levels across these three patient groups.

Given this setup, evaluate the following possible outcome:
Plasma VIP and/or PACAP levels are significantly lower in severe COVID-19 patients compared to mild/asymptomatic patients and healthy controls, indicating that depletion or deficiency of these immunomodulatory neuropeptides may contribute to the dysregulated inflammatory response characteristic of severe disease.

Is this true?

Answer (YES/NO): NO